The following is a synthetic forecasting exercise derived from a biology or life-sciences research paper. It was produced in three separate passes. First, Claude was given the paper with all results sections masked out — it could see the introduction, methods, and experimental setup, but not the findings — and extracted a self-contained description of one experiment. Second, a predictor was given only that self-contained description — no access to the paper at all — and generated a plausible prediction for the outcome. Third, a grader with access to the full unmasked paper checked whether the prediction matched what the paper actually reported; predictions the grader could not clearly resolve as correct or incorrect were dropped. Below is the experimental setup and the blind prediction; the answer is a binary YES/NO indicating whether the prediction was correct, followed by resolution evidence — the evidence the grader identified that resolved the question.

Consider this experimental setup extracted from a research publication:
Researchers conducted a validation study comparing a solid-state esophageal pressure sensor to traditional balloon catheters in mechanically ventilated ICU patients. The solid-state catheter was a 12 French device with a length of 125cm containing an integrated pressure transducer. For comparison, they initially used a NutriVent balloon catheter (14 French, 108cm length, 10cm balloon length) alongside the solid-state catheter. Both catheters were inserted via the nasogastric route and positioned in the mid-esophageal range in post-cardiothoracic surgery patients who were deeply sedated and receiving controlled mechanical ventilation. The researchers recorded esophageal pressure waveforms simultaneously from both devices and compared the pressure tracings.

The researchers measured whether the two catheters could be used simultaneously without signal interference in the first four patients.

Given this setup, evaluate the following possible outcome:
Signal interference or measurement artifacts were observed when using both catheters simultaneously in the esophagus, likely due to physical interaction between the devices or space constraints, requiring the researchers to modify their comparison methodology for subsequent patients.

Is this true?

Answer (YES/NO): YES